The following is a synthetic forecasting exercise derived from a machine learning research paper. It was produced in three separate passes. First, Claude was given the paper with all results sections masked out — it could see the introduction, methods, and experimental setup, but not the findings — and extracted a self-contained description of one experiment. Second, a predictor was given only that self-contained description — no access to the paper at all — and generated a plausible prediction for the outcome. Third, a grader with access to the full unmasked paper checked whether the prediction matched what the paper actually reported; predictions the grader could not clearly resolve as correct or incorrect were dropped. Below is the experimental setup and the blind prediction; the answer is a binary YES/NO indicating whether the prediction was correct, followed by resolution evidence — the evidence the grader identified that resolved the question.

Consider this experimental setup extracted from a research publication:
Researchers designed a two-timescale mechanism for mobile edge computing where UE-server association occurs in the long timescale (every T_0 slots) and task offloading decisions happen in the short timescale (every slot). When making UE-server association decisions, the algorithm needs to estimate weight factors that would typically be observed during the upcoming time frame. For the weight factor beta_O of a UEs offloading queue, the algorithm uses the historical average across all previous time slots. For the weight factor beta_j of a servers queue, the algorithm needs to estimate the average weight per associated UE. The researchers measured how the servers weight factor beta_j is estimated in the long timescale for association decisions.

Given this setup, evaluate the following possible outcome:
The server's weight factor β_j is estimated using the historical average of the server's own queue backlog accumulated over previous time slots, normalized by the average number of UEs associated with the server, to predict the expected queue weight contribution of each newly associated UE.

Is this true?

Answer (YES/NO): NO